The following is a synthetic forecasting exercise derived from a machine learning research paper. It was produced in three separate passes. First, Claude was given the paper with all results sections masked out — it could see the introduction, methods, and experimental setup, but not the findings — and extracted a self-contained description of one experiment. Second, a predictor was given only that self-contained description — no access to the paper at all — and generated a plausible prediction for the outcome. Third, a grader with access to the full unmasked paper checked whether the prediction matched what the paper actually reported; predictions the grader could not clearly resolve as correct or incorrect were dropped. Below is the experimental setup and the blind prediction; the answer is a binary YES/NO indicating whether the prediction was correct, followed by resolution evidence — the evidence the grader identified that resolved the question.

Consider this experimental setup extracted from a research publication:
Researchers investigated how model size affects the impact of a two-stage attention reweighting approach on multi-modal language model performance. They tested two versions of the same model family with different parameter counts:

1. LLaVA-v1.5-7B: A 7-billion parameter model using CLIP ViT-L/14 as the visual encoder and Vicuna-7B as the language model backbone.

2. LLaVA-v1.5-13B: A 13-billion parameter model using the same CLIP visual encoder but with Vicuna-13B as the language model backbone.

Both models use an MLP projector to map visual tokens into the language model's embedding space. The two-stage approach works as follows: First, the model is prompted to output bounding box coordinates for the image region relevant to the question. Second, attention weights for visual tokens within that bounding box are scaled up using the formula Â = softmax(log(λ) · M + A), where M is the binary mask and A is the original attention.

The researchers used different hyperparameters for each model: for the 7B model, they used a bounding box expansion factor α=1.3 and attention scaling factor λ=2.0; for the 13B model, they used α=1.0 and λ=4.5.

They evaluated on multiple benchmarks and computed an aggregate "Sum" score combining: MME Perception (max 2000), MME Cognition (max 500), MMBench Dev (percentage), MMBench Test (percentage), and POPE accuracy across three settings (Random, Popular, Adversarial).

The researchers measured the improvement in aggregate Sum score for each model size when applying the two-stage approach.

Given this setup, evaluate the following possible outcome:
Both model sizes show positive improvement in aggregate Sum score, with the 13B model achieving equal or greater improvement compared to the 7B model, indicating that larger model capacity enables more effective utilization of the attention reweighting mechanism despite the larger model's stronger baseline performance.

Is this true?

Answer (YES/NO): NO